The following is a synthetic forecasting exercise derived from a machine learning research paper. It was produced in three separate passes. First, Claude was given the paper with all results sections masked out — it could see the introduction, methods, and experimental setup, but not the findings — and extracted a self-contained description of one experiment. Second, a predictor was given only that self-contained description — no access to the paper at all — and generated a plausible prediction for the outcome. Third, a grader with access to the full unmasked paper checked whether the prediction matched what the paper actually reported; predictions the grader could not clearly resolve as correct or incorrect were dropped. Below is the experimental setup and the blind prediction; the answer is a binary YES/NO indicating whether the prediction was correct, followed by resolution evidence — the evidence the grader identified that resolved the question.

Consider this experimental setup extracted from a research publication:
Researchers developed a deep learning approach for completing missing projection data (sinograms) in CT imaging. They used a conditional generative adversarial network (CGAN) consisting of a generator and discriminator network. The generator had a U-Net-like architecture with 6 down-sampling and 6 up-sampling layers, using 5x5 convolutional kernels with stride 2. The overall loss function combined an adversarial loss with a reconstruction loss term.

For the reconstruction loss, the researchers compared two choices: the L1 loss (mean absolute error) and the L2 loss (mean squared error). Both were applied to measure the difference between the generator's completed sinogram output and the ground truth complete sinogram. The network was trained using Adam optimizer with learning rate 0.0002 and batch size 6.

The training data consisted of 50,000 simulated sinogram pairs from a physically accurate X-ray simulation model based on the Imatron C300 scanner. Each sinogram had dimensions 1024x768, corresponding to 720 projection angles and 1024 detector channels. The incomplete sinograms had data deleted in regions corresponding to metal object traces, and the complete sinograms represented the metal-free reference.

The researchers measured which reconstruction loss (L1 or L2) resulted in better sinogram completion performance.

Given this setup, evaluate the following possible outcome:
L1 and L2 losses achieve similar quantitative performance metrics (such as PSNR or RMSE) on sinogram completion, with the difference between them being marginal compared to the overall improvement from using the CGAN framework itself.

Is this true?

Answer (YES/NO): NO